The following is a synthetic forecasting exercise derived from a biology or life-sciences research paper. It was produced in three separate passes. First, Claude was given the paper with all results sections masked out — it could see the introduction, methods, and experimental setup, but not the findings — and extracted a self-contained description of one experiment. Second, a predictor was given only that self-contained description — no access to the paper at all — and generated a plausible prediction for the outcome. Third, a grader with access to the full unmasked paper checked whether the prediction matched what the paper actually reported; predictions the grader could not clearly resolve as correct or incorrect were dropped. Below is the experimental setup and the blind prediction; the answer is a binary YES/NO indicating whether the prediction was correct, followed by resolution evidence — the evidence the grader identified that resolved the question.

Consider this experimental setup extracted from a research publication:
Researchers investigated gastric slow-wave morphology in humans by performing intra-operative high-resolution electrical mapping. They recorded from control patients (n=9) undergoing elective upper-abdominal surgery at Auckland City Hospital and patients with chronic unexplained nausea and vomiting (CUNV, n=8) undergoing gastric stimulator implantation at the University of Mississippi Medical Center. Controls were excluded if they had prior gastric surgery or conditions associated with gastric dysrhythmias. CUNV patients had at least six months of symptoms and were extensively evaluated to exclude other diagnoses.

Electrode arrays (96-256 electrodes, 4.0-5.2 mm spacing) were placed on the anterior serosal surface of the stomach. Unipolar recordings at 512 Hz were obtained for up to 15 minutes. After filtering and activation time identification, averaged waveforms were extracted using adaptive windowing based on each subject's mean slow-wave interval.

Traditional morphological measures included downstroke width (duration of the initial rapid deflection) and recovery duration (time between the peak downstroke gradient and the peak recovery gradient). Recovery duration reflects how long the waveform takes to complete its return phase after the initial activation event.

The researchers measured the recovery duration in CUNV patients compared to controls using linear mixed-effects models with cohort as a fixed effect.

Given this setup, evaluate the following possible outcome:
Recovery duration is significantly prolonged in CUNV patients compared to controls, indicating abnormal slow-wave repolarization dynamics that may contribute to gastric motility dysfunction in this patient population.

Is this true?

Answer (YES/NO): NO